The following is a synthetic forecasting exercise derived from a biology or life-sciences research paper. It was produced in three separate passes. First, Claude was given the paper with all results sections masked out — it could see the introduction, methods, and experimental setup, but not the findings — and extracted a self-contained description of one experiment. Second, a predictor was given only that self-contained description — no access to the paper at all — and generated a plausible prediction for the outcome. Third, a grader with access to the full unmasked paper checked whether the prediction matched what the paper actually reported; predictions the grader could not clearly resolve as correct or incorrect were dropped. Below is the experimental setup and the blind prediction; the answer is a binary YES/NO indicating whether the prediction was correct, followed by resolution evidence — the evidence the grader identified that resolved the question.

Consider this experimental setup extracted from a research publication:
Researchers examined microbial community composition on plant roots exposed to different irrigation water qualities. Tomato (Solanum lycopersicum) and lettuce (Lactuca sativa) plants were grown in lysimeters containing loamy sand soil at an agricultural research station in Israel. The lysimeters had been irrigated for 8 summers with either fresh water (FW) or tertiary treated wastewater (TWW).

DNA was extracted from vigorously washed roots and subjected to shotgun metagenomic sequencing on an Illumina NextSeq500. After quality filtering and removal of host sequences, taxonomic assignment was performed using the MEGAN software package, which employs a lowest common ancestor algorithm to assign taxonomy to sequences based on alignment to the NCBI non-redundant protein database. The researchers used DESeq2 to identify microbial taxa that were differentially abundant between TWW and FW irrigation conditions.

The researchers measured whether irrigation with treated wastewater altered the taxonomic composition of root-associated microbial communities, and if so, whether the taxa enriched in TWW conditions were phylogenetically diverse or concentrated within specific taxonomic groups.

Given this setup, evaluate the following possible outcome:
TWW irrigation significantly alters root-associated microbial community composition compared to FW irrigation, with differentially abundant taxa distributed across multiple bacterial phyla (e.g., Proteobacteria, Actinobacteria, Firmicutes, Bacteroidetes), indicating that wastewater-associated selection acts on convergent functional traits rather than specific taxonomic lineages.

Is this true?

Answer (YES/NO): NO